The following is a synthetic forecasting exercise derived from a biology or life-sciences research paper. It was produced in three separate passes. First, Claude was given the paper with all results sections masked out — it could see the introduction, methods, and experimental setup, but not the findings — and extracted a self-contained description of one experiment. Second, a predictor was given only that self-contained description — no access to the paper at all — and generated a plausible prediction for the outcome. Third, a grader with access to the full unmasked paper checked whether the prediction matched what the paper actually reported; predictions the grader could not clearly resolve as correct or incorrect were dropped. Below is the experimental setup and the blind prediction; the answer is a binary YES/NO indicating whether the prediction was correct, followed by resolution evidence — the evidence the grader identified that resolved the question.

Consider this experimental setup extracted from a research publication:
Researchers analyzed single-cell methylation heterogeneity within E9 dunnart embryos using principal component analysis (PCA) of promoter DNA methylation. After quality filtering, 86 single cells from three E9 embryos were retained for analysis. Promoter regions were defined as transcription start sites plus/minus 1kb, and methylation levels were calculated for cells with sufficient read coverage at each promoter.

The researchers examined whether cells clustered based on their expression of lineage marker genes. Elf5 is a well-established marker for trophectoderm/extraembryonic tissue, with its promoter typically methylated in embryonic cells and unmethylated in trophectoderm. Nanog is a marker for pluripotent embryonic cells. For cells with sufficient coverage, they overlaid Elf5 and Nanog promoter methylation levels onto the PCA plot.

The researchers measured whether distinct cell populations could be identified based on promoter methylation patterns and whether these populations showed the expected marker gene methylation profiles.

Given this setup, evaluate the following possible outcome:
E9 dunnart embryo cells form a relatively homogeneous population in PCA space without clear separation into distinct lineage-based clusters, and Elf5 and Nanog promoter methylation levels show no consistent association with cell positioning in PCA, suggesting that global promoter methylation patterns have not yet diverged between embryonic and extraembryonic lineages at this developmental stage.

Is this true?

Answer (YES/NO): NO